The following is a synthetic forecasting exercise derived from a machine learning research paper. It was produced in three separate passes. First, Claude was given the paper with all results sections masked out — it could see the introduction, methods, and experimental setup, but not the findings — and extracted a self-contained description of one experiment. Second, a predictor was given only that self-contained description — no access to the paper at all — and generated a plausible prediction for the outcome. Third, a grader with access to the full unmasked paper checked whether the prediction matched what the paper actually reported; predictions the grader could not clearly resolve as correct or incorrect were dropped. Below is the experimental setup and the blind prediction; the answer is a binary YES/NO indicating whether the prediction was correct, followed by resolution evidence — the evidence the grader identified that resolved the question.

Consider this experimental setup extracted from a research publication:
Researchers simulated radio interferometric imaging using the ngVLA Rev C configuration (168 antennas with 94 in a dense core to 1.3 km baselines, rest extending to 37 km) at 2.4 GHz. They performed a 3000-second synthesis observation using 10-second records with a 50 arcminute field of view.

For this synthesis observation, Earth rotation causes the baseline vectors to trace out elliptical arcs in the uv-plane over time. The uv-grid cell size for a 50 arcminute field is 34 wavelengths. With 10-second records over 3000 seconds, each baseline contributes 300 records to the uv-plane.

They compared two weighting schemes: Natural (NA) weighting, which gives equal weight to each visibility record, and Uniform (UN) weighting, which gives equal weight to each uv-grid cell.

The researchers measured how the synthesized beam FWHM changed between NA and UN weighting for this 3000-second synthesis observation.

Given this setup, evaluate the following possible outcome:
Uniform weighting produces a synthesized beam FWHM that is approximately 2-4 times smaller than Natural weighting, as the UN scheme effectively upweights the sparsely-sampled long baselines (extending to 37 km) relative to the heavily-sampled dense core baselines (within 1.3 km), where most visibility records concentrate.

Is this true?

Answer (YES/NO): YES